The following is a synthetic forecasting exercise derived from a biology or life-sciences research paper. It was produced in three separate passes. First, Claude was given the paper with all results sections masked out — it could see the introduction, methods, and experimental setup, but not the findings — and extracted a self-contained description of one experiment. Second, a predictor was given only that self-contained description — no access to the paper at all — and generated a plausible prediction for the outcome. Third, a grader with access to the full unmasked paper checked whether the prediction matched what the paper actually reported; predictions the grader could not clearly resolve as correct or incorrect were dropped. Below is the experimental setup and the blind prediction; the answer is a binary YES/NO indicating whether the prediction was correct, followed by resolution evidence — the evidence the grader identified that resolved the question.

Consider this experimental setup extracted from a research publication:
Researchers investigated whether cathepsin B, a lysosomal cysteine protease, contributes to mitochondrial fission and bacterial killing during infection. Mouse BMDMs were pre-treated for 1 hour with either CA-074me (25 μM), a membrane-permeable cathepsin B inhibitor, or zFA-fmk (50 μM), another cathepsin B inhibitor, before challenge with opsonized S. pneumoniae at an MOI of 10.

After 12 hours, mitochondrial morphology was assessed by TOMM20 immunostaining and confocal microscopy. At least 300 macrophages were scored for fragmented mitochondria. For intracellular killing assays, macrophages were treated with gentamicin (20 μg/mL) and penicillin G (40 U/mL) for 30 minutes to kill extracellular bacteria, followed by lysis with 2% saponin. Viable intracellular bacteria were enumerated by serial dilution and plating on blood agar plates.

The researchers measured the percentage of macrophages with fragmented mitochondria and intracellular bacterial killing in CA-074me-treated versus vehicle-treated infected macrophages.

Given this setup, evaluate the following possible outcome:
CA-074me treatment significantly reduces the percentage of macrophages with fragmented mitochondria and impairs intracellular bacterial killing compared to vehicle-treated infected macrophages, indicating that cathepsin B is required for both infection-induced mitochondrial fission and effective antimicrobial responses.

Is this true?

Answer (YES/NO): YES